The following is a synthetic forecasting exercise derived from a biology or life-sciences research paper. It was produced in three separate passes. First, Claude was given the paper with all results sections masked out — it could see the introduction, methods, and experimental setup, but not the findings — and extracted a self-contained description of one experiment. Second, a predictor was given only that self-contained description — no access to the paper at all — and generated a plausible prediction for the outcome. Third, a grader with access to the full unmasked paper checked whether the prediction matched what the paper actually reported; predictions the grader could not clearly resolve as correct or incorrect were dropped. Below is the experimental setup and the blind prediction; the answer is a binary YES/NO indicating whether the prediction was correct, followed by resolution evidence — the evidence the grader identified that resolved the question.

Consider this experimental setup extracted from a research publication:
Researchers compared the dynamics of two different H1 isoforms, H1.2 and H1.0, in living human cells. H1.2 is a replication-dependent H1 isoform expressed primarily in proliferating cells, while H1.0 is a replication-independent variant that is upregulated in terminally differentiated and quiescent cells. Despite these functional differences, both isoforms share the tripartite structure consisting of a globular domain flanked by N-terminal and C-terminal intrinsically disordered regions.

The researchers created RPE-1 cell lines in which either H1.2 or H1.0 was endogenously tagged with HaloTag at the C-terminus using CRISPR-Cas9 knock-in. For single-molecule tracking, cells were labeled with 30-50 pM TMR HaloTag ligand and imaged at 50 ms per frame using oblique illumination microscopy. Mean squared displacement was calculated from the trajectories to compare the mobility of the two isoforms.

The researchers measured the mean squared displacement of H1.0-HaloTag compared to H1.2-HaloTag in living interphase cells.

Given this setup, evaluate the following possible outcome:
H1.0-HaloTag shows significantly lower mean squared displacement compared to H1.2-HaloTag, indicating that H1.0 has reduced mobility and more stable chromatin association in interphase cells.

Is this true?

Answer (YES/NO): NO